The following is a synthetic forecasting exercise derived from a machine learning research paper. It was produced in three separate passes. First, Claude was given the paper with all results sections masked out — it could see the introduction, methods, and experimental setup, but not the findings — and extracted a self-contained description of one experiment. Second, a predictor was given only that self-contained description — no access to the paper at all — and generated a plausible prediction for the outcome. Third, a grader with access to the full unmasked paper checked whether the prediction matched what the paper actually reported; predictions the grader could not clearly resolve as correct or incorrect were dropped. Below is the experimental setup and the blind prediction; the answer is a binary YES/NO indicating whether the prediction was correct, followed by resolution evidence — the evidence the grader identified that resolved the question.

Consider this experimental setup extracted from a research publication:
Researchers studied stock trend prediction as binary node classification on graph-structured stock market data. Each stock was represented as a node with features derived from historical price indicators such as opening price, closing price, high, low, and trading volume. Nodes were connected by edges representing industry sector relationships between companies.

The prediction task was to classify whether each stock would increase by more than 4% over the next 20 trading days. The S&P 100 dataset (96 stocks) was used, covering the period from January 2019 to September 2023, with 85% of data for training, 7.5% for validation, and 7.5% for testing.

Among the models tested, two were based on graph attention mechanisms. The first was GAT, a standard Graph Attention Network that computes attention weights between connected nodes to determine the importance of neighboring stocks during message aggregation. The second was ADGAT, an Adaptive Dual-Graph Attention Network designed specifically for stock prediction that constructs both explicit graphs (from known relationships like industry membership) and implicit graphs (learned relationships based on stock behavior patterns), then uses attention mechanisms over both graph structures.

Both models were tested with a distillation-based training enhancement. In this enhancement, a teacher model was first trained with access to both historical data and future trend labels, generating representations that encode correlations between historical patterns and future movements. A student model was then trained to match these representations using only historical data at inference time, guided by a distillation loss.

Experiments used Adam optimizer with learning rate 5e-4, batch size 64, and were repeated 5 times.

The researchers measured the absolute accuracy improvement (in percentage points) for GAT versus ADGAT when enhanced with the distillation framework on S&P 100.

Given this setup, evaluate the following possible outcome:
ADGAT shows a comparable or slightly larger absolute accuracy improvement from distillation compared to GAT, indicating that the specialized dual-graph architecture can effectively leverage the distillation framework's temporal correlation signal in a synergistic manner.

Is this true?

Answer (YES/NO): YES